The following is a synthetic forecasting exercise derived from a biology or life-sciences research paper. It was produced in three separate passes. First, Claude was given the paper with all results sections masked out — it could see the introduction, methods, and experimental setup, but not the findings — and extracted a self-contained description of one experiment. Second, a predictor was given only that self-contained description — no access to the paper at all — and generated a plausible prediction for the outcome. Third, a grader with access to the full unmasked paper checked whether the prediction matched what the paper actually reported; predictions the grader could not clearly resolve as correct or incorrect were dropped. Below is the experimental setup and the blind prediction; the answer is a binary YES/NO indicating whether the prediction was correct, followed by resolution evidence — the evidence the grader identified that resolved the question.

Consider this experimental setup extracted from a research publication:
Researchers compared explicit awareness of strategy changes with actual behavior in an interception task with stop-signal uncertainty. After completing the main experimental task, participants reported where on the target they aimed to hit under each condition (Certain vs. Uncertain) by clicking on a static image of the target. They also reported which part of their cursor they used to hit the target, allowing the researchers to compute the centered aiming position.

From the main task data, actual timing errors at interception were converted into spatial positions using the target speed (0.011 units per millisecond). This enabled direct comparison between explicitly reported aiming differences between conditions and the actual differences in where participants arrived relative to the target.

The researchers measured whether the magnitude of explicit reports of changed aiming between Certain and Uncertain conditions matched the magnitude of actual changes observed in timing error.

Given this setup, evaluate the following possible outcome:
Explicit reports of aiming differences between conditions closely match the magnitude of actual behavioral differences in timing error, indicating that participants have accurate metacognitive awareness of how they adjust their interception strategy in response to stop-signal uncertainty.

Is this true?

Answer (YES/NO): NO